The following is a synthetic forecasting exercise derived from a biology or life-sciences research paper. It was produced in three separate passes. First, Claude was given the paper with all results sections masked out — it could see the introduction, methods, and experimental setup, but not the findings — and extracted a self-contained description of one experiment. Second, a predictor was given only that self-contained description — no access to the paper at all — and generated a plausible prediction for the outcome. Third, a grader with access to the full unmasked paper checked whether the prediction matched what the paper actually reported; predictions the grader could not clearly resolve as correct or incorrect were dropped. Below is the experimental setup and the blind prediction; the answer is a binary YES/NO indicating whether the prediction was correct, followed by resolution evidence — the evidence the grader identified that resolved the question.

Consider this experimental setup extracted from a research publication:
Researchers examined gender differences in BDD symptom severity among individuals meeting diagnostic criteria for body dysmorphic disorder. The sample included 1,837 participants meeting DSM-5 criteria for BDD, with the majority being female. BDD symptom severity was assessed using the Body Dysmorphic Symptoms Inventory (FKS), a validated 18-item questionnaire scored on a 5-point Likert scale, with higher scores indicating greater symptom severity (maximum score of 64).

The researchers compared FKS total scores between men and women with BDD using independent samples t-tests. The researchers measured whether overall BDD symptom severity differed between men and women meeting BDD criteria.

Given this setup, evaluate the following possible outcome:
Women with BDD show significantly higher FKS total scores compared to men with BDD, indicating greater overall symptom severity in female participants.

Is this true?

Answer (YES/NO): YES